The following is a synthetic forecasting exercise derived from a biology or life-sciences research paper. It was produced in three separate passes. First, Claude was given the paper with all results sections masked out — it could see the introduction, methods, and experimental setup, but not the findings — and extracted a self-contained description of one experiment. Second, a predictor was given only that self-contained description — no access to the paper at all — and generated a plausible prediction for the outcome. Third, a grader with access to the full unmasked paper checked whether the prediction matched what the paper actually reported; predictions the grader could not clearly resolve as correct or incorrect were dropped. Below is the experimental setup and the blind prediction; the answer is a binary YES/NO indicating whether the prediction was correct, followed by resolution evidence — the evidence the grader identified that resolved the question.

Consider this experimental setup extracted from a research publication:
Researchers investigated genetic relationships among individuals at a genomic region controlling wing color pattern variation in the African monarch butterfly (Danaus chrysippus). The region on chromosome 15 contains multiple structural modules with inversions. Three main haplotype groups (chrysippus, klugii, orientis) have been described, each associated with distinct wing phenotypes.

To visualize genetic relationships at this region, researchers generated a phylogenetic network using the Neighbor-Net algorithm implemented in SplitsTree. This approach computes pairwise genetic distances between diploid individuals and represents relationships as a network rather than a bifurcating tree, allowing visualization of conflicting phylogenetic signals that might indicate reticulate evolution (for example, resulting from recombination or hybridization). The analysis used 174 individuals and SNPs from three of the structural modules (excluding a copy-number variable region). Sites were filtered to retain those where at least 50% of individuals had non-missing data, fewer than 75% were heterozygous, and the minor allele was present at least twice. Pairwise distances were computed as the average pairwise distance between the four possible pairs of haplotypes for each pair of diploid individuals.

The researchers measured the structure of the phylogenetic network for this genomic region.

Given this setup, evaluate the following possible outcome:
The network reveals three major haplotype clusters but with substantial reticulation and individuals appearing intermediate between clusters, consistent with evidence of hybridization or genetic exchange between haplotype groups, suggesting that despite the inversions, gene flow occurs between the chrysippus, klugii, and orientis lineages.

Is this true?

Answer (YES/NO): YES